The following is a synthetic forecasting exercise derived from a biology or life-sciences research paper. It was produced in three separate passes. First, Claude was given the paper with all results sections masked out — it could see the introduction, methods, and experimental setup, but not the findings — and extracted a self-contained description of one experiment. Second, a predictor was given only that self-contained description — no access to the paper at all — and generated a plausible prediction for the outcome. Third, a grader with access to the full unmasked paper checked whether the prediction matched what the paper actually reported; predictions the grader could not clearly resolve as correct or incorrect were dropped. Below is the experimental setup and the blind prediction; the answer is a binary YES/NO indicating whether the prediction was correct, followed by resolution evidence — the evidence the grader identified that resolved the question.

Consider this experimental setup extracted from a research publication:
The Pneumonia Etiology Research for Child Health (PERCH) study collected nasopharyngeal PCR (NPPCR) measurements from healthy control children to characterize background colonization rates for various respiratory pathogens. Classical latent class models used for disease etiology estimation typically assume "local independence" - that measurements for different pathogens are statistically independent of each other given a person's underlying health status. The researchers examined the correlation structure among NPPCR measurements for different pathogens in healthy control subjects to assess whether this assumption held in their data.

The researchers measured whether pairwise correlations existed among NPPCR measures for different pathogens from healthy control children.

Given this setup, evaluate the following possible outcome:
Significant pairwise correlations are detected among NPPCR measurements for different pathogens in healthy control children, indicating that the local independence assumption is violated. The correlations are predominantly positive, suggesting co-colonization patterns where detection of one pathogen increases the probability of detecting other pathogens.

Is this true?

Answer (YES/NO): NO